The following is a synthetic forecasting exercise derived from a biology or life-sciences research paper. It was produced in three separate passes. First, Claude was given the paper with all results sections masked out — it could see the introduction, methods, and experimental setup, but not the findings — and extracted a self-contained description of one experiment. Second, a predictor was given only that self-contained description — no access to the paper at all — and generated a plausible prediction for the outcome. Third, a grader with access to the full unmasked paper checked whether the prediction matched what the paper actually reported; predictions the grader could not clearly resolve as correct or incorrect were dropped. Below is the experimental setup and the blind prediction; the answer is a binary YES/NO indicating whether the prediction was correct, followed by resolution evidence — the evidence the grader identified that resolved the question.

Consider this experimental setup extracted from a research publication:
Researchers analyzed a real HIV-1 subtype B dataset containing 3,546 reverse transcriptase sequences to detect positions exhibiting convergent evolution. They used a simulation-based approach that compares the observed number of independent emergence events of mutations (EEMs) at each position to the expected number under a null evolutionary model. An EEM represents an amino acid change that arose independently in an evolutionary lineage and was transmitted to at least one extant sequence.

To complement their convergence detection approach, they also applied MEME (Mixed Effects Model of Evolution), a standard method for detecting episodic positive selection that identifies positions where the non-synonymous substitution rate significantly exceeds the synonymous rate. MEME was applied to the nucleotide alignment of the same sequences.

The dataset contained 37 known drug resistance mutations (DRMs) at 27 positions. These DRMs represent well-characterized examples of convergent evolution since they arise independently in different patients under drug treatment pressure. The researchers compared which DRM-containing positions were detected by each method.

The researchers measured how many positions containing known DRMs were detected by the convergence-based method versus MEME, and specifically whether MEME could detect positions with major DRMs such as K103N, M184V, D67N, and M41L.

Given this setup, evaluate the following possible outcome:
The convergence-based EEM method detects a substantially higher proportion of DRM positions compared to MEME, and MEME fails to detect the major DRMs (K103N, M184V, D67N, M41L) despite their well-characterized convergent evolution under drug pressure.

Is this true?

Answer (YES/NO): YES